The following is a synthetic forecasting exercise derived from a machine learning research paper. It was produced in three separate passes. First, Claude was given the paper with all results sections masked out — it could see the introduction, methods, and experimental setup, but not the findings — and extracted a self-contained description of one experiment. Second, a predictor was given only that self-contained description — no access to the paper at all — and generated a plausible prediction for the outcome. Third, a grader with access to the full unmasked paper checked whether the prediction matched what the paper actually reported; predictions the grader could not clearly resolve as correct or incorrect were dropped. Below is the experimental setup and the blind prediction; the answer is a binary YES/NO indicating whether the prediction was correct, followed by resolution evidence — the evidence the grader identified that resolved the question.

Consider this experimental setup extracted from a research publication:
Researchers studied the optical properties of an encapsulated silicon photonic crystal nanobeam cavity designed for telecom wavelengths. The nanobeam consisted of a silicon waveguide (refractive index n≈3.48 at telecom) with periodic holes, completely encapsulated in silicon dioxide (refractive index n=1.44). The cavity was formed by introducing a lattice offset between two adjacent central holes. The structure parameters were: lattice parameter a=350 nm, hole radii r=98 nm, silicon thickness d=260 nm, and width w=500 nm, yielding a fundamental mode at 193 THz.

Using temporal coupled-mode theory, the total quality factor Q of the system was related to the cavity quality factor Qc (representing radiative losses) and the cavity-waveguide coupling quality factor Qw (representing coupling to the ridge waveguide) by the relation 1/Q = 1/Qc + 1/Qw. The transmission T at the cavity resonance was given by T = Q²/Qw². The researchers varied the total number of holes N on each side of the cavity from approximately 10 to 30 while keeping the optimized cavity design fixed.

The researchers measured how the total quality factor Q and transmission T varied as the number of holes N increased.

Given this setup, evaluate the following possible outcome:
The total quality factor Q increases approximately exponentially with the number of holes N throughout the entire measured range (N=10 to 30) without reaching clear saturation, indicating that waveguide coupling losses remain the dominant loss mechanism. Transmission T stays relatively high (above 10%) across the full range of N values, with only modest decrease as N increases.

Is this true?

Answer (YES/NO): NO